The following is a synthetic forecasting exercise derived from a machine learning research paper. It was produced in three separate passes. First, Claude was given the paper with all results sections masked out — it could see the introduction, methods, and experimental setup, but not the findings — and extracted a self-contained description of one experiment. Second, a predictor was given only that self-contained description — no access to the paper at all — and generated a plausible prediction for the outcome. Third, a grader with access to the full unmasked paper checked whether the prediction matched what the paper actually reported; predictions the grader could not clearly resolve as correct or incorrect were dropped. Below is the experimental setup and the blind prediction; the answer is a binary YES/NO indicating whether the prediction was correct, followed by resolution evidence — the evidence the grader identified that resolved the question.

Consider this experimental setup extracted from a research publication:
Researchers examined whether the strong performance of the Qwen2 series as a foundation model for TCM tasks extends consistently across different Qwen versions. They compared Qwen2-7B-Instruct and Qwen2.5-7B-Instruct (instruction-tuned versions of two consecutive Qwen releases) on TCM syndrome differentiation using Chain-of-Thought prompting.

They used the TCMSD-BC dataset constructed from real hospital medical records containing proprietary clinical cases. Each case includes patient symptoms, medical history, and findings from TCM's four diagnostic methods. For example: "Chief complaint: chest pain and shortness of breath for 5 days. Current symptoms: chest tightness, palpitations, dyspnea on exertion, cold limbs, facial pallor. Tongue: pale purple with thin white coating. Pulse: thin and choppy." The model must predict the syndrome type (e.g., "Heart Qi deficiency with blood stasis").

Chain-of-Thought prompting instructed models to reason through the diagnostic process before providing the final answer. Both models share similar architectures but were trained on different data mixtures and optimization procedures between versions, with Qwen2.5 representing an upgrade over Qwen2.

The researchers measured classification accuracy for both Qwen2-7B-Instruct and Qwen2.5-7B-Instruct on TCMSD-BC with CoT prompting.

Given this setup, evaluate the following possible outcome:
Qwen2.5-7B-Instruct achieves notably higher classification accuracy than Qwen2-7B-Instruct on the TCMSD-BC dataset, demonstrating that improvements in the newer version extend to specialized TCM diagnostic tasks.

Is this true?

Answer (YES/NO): NO